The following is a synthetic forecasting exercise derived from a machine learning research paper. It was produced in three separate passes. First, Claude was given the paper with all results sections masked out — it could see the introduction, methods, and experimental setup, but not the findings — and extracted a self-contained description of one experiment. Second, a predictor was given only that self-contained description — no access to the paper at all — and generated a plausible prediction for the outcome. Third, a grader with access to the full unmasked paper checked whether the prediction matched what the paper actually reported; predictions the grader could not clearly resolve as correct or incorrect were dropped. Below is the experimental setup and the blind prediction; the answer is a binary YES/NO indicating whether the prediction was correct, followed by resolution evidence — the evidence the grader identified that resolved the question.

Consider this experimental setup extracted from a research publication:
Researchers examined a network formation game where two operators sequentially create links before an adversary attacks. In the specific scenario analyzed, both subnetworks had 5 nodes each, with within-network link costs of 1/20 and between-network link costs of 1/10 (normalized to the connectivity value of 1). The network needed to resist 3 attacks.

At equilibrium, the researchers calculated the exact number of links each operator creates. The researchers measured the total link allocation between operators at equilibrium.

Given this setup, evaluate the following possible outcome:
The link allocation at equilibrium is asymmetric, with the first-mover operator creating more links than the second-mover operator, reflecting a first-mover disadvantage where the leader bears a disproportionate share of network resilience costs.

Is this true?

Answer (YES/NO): NO